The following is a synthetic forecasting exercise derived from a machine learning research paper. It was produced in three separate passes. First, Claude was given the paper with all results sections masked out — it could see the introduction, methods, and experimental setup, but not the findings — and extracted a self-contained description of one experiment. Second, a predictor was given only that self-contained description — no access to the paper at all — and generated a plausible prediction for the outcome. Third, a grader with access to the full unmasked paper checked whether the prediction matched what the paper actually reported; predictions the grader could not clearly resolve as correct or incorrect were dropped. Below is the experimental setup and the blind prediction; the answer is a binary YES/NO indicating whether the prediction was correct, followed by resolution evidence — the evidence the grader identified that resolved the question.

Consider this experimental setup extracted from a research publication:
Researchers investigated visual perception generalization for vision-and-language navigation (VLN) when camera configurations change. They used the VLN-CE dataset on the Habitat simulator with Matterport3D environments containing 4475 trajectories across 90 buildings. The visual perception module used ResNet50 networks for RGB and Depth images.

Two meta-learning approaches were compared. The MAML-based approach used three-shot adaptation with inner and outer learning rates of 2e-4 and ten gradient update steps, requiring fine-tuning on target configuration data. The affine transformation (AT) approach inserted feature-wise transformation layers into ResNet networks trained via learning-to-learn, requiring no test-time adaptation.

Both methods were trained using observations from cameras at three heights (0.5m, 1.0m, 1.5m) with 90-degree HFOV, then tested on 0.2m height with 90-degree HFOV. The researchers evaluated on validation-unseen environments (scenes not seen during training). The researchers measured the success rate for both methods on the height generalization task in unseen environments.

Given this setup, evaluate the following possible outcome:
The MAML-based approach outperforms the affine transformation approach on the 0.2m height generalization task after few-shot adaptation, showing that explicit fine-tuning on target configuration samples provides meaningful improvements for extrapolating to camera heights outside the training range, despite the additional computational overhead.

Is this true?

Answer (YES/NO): NO